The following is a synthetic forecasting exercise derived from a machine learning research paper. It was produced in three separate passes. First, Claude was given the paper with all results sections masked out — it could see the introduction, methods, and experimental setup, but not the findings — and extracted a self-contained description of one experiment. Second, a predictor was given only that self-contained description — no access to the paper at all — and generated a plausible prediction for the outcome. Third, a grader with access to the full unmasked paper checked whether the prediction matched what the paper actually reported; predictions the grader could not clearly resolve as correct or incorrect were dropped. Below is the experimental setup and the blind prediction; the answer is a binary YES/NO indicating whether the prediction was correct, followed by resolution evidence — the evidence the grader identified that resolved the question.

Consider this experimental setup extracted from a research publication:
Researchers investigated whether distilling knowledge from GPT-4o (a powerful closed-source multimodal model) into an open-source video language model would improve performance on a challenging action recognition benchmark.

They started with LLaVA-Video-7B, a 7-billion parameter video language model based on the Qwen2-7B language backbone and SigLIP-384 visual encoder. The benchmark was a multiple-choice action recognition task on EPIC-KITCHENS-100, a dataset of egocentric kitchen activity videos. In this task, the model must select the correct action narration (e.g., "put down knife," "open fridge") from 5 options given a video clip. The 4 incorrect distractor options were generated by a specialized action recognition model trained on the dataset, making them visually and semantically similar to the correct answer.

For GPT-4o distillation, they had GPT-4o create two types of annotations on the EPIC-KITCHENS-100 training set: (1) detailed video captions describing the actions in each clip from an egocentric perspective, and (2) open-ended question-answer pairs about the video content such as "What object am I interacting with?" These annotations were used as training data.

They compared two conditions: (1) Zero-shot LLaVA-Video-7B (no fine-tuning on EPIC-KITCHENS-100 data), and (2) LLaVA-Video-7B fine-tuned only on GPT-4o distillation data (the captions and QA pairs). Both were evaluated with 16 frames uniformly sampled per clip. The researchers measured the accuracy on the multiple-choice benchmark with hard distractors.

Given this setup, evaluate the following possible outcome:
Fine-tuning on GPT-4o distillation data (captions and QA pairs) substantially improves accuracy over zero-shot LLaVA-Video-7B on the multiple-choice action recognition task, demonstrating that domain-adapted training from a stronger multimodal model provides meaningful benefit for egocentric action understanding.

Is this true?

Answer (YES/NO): NO